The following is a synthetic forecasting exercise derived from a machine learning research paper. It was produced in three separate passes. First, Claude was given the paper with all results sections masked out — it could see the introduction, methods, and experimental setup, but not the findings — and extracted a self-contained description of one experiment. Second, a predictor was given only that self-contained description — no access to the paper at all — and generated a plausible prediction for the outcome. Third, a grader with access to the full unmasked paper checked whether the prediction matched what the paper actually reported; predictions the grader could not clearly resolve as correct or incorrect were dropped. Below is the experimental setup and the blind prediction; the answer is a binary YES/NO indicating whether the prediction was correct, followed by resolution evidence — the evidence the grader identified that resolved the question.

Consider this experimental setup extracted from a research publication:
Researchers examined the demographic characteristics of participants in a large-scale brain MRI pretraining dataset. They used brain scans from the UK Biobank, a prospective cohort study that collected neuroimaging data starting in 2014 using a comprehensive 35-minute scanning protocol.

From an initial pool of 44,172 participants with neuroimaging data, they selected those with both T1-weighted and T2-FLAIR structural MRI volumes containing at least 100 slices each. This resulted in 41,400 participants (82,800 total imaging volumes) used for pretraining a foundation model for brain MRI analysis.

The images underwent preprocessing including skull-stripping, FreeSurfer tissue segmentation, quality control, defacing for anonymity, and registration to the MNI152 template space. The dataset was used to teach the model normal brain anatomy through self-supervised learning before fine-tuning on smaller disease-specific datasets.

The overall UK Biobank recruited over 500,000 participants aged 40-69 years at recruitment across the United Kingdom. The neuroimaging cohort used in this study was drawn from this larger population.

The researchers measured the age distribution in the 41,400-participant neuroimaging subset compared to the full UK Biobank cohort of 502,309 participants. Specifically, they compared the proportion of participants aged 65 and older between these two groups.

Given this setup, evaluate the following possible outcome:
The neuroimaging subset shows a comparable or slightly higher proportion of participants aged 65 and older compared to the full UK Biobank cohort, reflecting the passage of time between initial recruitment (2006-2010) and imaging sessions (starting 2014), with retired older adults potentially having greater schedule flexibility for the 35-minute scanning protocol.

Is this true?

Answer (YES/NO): NO